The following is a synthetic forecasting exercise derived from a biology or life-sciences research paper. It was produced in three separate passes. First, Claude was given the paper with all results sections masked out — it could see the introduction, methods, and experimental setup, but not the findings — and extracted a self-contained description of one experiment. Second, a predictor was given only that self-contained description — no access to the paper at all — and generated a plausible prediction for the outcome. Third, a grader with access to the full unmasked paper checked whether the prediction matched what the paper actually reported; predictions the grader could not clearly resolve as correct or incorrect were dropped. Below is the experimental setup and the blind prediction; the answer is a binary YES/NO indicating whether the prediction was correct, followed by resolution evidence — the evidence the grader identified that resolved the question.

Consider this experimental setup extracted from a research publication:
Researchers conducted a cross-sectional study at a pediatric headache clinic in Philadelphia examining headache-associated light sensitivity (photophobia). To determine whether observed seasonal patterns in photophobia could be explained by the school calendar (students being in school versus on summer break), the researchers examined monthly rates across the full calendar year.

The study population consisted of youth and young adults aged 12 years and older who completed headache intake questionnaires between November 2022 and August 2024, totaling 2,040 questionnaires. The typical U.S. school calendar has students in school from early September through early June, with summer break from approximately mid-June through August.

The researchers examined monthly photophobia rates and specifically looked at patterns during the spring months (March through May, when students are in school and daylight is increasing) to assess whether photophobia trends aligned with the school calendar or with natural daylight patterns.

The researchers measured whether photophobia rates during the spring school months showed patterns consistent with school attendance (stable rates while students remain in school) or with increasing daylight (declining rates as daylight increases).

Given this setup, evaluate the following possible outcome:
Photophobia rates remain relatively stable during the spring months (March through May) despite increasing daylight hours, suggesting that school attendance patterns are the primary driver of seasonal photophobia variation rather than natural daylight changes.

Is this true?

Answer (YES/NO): NO